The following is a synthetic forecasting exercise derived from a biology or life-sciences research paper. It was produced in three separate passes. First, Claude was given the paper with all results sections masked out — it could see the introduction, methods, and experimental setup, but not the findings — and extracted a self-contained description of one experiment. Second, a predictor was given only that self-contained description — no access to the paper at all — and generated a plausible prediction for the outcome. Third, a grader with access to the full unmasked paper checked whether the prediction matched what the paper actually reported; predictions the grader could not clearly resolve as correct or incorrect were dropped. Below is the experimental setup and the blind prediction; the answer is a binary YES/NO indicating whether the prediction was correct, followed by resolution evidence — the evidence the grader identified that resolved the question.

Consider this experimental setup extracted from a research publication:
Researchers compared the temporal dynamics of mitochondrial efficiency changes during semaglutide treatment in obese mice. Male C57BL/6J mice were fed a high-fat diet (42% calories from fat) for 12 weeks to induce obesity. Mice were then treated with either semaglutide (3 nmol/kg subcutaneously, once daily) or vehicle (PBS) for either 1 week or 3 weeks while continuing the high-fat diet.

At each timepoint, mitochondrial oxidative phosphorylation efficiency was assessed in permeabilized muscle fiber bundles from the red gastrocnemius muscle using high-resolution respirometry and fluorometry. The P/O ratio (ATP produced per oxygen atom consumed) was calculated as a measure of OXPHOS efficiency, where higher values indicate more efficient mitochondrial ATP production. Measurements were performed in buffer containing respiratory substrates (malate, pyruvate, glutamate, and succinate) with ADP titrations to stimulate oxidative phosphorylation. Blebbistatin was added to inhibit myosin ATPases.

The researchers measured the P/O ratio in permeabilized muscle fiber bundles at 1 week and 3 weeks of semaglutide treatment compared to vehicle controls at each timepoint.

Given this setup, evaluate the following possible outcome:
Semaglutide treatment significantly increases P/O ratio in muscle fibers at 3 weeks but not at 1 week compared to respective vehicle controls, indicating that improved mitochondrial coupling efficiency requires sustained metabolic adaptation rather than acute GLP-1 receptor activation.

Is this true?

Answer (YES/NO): YES